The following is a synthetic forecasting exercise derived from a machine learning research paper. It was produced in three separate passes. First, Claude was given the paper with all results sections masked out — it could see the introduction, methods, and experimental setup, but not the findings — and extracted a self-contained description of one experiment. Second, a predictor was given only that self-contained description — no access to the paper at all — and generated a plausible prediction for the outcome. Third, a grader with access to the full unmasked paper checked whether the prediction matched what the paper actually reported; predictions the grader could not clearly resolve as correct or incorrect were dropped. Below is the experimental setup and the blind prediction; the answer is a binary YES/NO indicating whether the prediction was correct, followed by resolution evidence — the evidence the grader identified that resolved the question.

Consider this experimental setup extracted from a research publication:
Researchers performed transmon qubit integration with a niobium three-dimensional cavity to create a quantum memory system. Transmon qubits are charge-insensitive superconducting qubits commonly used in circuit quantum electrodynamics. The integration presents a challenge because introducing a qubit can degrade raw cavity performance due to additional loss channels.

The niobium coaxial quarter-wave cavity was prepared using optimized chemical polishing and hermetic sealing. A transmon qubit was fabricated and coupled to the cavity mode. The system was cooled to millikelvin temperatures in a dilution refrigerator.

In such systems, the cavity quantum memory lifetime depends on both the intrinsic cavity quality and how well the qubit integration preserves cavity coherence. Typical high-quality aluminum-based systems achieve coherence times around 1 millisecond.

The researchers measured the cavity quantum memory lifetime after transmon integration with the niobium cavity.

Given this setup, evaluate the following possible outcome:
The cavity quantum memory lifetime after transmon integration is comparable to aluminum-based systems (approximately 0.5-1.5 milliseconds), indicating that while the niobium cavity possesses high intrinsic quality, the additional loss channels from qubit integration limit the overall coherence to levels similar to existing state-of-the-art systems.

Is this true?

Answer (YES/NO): NO